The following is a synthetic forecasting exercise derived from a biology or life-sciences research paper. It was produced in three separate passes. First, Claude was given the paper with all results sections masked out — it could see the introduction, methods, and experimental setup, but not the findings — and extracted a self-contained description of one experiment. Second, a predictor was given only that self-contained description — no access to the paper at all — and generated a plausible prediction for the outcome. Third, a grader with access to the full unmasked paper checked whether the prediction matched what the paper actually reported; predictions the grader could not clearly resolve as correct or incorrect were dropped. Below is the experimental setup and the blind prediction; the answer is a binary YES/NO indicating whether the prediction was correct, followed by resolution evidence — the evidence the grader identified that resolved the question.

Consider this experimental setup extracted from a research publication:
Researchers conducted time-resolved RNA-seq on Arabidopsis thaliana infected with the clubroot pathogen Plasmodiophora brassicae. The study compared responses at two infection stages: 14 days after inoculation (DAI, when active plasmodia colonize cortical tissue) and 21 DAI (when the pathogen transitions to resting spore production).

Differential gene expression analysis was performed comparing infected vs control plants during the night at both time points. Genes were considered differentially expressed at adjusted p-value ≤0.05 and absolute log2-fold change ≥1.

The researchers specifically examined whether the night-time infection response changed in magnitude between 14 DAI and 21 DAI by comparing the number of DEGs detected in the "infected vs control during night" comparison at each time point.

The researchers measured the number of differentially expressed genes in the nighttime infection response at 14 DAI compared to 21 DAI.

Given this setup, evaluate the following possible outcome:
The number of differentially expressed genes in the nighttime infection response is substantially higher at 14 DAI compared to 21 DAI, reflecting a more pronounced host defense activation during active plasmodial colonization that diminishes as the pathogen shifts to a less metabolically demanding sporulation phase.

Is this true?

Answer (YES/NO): NO